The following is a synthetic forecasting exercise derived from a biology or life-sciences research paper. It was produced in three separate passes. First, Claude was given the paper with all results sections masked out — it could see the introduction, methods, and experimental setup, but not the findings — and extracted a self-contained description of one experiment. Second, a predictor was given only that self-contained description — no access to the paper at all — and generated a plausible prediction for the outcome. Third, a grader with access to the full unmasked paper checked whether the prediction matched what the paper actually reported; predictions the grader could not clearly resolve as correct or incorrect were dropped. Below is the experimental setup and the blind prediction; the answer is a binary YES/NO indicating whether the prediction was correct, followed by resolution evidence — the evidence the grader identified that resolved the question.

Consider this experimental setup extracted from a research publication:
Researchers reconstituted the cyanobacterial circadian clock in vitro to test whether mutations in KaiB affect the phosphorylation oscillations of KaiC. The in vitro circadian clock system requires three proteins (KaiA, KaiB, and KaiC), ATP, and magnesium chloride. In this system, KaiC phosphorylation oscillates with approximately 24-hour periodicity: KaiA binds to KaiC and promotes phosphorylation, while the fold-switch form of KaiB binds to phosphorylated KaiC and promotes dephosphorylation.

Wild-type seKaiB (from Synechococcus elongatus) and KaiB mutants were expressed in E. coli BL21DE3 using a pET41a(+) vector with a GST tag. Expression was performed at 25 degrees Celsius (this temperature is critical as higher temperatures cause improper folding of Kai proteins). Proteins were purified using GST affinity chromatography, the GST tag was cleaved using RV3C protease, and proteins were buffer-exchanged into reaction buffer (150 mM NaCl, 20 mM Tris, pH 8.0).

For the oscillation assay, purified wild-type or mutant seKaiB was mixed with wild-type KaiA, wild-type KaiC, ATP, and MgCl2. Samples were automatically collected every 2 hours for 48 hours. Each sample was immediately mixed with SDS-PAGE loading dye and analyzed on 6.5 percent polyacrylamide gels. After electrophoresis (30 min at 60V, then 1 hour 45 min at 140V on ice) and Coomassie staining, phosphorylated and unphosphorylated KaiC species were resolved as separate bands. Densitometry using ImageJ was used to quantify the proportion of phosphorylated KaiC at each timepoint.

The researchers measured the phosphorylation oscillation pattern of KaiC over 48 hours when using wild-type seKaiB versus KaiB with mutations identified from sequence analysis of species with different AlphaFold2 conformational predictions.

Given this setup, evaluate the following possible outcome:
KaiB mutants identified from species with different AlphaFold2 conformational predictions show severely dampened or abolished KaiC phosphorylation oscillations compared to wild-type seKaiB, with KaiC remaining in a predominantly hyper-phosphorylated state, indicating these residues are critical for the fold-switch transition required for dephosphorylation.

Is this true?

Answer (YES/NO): NO